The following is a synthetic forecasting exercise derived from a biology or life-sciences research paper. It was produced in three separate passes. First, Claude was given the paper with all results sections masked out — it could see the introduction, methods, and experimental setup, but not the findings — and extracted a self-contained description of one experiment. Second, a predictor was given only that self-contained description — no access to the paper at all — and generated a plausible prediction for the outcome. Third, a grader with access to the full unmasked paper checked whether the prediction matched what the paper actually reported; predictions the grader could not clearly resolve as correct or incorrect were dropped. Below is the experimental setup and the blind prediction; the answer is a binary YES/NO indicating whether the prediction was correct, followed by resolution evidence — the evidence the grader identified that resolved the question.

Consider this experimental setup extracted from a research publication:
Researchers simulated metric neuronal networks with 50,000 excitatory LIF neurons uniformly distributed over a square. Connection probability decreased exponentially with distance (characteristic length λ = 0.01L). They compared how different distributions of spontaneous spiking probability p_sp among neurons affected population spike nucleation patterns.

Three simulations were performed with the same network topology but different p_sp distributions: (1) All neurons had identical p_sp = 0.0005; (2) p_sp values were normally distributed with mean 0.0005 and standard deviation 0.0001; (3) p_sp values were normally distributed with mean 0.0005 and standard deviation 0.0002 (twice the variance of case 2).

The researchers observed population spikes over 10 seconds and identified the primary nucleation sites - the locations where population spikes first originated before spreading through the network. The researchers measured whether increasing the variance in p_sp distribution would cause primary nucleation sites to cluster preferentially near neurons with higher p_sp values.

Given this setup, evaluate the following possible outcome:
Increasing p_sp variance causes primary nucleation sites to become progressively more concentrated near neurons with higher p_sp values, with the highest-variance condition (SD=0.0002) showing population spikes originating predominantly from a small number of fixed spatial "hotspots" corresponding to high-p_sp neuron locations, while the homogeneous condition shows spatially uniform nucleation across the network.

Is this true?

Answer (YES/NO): NO